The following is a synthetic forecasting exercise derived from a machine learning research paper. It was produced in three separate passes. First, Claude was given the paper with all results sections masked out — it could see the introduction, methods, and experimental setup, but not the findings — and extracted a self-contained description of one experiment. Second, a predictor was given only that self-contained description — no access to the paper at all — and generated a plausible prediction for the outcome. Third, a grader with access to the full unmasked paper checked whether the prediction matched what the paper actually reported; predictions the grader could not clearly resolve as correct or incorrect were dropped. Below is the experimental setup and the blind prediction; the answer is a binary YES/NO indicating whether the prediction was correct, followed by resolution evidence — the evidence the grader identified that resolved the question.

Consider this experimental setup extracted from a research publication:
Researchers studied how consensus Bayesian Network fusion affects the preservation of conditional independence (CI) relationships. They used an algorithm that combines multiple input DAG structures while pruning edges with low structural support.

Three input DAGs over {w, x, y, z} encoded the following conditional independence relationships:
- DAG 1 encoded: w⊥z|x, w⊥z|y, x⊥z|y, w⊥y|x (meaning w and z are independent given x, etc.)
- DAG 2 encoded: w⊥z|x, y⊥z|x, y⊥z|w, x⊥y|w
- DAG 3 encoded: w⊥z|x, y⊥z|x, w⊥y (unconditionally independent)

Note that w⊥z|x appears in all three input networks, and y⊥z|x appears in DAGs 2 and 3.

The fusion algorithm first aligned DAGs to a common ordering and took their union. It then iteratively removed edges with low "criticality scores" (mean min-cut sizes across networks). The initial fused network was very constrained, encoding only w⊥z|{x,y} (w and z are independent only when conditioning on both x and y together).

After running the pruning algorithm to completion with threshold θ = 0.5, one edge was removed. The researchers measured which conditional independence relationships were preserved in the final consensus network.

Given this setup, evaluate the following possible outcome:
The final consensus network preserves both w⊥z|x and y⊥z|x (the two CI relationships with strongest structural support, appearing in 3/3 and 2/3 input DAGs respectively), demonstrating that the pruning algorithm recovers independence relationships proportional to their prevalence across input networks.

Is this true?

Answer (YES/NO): YES